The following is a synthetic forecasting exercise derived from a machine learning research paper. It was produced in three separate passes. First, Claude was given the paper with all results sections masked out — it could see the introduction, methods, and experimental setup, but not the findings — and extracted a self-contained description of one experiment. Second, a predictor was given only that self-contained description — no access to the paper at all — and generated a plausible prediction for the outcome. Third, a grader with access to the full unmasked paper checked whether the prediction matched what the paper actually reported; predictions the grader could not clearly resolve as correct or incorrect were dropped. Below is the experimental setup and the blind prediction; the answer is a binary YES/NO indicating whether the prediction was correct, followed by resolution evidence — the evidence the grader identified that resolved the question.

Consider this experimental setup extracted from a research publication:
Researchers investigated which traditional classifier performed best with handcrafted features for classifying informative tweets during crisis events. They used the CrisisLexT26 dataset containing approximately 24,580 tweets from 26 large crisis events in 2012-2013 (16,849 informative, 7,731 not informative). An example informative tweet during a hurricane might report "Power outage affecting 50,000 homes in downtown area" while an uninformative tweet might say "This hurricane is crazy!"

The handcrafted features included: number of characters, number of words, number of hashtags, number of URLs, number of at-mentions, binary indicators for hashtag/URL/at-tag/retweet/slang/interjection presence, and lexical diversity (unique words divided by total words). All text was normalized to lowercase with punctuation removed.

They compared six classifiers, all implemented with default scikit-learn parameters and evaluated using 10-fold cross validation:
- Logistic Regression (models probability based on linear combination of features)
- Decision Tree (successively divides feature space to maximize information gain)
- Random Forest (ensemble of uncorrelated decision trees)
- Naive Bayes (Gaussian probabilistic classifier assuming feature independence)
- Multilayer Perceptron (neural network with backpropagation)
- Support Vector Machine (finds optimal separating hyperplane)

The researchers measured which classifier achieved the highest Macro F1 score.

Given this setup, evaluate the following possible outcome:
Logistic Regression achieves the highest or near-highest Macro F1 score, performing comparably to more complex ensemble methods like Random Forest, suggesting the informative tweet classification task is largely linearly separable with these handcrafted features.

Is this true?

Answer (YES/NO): NO